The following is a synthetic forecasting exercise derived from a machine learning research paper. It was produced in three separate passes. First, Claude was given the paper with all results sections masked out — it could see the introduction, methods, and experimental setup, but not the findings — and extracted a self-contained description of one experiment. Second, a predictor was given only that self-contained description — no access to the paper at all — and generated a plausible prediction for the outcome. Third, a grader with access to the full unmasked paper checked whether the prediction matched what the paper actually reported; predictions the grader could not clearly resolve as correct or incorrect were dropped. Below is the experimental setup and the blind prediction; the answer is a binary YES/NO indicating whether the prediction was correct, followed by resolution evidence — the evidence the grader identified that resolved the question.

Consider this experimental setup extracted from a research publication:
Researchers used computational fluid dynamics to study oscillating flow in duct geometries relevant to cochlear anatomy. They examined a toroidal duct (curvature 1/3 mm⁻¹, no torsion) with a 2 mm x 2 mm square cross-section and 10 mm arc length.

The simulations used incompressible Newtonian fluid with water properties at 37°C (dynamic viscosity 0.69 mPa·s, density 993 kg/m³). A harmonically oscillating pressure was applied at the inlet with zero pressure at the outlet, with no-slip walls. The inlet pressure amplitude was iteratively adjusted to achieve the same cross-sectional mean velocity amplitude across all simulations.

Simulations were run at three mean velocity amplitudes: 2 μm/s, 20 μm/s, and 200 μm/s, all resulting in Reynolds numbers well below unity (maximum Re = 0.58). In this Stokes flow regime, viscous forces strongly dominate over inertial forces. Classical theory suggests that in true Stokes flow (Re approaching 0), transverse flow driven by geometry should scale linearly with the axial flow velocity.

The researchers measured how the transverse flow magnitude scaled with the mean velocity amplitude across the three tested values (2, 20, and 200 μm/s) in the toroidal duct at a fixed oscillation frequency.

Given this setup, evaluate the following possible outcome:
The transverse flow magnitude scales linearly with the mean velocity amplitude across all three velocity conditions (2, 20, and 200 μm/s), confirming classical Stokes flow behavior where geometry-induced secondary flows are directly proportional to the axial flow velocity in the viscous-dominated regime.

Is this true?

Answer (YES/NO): NO